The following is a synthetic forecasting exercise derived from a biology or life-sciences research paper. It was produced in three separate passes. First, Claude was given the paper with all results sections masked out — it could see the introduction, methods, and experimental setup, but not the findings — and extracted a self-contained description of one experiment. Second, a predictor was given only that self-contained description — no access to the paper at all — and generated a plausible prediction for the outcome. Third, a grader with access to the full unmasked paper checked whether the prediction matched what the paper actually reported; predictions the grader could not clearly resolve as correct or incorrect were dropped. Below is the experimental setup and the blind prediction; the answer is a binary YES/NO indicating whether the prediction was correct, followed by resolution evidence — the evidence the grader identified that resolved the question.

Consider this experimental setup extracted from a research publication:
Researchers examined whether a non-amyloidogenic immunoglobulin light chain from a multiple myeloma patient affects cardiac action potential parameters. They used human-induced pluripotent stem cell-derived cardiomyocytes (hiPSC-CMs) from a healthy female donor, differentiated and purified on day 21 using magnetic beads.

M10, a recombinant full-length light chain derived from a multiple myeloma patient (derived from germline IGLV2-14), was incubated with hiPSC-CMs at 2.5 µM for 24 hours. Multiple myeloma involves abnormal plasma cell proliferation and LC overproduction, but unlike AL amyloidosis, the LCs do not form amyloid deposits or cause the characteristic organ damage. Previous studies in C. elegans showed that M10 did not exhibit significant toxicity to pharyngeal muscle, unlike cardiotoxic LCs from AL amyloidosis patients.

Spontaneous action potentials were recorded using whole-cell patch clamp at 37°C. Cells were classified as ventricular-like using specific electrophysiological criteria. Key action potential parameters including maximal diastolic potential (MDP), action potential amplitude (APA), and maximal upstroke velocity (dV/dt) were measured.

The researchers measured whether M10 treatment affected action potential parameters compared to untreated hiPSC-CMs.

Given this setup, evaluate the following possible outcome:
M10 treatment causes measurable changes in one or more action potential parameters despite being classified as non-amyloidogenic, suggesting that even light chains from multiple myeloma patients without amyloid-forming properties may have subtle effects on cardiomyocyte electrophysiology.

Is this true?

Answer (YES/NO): NO